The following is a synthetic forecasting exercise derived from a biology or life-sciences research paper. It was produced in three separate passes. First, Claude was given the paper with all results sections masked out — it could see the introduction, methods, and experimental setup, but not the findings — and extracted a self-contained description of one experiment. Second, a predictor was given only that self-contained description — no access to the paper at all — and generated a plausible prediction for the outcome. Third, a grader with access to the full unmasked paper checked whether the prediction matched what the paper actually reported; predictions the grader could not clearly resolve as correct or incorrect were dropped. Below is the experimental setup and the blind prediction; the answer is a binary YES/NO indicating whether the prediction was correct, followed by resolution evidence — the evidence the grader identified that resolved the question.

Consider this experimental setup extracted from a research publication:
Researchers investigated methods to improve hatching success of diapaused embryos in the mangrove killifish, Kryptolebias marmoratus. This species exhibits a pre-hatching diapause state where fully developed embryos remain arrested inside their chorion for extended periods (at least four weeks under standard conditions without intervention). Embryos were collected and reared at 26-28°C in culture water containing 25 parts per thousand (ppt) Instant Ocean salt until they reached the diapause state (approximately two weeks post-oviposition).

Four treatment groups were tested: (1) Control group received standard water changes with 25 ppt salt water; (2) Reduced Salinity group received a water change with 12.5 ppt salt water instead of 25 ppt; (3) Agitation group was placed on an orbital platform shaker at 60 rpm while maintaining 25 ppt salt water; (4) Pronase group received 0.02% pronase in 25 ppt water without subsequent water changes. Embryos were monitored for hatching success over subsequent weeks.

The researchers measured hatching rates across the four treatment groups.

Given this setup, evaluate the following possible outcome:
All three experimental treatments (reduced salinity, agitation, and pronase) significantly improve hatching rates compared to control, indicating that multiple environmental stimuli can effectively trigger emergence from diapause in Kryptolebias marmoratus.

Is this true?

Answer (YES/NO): NO